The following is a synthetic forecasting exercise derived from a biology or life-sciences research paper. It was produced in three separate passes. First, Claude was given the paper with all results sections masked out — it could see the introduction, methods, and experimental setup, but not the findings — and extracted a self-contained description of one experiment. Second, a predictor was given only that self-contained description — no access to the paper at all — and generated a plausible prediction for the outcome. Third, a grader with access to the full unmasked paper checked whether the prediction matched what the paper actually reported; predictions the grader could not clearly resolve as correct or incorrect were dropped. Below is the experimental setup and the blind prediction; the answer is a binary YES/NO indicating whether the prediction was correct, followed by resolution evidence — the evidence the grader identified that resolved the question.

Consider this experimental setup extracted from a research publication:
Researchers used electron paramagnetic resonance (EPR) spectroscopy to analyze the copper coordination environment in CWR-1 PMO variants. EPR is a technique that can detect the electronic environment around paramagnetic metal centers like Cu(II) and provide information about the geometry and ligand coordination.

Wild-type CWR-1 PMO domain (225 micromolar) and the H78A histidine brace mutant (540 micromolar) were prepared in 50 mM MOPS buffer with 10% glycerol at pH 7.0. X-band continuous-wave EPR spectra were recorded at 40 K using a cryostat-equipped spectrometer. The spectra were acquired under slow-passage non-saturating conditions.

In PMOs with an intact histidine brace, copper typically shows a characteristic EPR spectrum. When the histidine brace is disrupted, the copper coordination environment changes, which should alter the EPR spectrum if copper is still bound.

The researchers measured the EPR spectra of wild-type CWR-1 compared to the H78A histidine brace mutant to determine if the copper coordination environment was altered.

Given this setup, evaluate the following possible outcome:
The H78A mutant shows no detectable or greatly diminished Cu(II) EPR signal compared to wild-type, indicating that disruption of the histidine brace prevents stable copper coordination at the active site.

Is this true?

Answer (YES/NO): NO